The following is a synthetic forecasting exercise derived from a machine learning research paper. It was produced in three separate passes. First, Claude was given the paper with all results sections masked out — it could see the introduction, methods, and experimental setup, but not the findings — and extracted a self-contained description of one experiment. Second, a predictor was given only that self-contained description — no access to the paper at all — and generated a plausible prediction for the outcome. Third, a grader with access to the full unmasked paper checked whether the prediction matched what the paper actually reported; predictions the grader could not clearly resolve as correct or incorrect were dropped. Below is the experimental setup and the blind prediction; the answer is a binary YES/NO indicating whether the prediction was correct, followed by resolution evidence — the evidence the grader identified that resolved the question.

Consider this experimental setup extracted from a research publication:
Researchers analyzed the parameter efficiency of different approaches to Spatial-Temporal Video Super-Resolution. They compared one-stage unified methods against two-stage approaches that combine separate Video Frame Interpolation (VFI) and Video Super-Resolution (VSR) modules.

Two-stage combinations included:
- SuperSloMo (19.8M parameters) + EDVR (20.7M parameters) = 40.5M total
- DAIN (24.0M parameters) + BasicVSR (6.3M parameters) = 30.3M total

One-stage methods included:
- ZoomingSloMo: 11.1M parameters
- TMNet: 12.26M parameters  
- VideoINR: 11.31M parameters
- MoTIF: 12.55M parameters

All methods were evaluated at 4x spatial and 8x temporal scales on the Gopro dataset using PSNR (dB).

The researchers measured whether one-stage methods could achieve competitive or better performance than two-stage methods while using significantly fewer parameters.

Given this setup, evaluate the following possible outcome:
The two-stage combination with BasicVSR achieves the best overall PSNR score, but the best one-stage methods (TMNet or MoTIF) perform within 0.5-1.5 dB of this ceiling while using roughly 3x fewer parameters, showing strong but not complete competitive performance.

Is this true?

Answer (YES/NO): NO